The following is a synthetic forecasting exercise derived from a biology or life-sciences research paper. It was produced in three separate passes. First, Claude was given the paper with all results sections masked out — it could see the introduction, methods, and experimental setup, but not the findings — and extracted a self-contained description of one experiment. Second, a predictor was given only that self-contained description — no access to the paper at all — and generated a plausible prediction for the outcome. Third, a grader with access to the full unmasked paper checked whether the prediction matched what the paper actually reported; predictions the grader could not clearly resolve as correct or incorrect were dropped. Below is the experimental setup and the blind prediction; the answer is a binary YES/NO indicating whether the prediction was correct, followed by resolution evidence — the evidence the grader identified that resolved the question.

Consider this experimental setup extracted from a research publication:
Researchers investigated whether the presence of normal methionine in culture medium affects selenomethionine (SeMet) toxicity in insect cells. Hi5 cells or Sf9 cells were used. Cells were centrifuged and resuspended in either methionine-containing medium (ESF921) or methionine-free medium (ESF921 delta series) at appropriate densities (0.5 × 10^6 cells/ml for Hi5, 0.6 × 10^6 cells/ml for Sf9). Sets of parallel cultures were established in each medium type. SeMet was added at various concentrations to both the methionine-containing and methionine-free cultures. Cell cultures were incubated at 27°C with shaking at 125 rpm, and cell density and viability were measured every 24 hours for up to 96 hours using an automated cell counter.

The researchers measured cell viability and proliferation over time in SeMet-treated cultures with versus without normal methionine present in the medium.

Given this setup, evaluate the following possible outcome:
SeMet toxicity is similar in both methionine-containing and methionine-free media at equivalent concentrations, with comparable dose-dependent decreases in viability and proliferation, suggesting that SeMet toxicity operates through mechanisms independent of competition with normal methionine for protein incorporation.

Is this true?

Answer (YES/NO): NO